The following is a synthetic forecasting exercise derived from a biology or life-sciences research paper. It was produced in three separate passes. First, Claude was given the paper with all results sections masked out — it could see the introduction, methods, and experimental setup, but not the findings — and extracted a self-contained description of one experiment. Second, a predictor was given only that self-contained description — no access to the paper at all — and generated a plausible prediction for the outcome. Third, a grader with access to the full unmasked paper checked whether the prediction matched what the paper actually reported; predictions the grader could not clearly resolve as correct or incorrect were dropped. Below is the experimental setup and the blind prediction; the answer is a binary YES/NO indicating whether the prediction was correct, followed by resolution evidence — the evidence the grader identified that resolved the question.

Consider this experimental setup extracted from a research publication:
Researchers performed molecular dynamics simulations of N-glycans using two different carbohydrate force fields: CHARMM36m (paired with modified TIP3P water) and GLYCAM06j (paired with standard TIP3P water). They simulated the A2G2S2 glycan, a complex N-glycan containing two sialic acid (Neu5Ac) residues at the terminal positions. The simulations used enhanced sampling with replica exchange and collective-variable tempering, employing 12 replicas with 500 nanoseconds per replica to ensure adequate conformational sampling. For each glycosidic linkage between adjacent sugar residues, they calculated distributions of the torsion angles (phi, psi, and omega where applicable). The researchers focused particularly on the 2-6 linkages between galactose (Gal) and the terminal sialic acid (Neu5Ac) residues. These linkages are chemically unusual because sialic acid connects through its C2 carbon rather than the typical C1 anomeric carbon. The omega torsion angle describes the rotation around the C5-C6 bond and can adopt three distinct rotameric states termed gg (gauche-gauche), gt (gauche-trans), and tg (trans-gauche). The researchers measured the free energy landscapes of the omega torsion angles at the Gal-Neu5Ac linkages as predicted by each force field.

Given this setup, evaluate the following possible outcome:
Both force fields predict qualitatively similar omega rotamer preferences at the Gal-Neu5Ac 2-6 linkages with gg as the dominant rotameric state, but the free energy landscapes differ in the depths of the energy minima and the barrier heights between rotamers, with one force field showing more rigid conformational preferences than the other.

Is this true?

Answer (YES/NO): NO